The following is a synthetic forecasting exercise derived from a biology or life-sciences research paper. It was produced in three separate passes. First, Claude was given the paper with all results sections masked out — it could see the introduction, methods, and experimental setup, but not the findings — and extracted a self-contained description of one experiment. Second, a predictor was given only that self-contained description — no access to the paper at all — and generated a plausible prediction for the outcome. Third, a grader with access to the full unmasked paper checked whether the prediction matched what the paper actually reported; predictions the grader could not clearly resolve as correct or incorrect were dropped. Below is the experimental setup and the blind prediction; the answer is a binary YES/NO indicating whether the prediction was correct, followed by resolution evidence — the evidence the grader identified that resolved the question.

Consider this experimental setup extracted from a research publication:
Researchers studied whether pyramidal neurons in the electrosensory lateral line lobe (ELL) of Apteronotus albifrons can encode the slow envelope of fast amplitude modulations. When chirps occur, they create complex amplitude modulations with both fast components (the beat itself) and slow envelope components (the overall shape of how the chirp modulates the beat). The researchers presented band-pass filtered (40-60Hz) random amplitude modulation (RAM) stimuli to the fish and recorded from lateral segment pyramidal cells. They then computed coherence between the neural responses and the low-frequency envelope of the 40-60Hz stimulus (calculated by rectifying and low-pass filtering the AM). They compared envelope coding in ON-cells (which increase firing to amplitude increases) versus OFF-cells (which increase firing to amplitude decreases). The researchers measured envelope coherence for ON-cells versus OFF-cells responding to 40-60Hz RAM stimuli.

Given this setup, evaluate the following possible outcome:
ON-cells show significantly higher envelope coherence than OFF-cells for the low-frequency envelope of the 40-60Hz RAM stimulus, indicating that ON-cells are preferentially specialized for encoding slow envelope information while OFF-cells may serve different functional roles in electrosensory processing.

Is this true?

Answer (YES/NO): NO